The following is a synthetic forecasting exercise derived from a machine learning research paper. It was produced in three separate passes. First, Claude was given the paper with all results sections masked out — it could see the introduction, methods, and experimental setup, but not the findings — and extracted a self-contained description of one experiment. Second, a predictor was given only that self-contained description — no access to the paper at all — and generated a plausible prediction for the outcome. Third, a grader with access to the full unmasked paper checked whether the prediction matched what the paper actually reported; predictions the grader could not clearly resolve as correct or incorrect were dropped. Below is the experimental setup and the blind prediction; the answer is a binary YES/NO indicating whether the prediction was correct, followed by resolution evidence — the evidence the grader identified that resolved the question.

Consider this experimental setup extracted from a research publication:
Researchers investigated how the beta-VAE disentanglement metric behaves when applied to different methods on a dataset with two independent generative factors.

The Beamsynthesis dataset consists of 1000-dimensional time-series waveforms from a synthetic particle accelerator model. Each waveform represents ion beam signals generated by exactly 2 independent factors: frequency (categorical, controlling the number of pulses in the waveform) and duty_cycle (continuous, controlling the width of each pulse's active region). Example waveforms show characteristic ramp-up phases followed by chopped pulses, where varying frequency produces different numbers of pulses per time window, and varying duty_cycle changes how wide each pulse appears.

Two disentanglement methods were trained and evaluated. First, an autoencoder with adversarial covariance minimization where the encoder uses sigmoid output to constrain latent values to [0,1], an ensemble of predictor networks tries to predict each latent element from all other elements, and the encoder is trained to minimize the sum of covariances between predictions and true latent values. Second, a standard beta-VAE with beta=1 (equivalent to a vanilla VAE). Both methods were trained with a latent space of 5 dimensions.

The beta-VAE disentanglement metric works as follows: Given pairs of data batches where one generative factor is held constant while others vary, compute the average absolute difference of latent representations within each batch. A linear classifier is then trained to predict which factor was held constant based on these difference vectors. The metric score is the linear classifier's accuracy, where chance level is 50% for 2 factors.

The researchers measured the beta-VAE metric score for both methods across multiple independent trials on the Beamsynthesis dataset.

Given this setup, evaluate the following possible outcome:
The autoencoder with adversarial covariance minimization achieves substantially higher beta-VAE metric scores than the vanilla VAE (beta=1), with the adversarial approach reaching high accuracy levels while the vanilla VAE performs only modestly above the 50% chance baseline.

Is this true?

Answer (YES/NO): NO